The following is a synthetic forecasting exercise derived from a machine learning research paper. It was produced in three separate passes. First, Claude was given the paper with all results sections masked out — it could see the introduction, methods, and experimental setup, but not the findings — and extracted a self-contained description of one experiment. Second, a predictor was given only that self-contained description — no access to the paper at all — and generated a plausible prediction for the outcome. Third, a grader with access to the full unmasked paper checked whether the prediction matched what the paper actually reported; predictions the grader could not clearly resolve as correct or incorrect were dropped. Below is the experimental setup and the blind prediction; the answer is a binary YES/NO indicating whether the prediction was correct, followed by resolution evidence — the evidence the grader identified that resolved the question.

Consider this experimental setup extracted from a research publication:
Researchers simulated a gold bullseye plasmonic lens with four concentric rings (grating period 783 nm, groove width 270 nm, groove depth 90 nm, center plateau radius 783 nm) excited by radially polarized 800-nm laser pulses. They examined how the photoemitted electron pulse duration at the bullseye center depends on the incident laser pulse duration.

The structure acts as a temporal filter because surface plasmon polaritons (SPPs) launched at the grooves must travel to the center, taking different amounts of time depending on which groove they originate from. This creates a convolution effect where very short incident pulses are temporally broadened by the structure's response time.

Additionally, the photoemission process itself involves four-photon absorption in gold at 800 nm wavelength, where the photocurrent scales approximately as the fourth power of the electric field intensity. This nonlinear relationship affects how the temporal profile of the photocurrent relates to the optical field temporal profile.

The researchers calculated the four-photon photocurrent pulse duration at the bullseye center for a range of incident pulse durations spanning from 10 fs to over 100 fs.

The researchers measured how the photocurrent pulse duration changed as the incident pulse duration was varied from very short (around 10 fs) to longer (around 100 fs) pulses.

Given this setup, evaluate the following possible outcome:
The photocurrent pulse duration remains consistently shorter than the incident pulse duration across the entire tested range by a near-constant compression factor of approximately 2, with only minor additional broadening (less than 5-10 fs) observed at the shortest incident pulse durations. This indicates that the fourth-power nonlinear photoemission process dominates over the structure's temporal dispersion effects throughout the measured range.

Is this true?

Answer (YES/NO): NO